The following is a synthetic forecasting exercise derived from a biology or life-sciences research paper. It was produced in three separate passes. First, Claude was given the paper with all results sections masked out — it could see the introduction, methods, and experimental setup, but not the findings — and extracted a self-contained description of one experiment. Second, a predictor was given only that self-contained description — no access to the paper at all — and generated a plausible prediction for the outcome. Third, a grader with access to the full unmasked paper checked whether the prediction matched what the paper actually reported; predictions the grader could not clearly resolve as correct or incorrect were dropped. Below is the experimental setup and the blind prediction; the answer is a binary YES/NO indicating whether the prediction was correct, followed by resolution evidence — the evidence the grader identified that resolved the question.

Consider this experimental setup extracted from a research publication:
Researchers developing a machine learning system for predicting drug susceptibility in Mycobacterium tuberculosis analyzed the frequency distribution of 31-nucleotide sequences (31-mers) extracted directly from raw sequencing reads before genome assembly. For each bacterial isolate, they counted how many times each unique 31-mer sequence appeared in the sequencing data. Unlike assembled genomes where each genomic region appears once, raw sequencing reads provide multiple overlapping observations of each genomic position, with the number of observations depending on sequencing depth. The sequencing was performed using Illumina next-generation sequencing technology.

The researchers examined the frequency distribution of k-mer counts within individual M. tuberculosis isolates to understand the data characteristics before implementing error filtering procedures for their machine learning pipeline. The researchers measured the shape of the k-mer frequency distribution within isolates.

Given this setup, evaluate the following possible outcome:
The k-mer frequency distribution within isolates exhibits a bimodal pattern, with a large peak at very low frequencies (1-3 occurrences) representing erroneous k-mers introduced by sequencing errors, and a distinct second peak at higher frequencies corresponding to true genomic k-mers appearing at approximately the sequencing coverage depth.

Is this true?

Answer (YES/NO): YES